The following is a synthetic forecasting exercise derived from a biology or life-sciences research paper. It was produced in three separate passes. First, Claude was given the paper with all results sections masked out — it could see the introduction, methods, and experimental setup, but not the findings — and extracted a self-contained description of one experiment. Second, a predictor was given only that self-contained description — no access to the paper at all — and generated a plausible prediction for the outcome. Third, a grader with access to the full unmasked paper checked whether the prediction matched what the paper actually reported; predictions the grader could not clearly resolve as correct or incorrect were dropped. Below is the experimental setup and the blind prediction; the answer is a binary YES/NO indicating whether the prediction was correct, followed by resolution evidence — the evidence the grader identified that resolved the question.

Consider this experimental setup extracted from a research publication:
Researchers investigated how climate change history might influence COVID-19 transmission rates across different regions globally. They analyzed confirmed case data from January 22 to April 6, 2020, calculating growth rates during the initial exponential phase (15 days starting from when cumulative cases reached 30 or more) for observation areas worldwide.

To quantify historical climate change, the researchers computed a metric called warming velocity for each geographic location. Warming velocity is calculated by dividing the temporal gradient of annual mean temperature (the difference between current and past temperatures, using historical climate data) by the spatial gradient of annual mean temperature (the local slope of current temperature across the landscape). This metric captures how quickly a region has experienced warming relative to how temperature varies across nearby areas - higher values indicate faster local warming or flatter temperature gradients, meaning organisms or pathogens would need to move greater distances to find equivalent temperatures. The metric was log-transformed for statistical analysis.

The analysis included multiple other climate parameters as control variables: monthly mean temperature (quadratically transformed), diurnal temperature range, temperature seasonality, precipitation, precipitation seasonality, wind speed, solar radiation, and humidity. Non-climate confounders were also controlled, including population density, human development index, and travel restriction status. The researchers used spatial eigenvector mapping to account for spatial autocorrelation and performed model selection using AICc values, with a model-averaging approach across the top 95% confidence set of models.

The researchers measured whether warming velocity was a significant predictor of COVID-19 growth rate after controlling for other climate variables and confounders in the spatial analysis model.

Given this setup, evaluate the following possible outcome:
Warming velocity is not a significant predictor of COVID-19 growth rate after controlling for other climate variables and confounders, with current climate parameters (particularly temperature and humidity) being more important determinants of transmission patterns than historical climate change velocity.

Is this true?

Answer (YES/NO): NO